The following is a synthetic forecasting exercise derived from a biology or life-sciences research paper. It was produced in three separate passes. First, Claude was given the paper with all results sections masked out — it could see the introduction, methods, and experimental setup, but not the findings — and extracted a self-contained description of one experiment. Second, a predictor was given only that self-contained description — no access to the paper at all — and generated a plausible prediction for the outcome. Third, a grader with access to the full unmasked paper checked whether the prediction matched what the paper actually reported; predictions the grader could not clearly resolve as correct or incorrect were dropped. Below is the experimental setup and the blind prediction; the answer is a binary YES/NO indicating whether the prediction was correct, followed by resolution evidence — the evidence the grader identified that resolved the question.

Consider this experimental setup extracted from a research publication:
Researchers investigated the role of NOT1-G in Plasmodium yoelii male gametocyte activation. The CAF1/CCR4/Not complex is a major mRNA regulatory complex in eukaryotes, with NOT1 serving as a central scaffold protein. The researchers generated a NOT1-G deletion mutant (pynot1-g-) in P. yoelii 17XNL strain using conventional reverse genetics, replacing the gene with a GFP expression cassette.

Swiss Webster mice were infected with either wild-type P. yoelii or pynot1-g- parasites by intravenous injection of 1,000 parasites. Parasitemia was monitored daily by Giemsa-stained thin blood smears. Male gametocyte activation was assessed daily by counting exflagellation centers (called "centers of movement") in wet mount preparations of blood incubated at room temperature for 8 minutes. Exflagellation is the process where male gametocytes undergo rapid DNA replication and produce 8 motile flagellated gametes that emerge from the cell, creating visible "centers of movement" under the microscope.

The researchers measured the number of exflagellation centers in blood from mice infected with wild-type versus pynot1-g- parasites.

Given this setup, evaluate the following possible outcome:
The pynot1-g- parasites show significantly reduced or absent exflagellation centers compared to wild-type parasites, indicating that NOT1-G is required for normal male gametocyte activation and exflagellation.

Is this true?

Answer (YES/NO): YES